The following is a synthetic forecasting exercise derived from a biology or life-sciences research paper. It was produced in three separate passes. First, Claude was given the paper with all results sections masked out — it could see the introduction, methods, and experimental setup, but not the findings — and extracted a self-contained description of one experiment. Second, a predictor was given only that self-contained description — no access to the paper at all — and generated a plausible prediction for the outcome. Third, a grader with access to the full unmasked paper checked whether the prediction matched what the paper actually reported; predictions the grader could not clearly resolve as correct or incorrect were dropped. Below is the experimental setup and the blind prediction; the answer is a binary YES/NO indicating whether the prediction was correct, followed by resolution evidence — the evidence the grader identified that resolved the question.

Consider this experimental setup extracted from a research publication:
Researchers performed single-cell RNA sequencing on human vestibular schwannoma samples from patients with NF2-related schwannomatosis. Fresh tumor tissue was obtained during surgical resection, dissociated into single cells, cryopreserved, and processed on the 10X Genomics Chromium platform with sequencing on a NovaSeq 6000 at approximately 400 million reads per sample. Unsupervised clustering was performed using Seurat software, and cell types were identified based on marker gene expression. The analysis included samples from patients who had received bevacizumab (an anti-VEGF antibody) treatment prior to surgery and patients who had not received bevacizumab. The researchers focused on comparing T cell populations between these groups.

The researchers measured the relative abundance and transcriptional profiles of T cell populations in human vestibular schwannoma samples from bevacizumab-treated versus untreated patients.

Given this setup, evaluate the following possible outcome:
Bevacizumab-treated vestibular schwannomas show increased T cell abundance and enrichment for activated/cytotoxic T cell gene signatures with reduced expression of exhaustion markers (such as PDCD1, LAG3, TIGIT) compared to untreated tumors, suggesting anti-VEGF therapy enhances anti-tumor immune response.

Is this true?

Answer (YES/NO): NO